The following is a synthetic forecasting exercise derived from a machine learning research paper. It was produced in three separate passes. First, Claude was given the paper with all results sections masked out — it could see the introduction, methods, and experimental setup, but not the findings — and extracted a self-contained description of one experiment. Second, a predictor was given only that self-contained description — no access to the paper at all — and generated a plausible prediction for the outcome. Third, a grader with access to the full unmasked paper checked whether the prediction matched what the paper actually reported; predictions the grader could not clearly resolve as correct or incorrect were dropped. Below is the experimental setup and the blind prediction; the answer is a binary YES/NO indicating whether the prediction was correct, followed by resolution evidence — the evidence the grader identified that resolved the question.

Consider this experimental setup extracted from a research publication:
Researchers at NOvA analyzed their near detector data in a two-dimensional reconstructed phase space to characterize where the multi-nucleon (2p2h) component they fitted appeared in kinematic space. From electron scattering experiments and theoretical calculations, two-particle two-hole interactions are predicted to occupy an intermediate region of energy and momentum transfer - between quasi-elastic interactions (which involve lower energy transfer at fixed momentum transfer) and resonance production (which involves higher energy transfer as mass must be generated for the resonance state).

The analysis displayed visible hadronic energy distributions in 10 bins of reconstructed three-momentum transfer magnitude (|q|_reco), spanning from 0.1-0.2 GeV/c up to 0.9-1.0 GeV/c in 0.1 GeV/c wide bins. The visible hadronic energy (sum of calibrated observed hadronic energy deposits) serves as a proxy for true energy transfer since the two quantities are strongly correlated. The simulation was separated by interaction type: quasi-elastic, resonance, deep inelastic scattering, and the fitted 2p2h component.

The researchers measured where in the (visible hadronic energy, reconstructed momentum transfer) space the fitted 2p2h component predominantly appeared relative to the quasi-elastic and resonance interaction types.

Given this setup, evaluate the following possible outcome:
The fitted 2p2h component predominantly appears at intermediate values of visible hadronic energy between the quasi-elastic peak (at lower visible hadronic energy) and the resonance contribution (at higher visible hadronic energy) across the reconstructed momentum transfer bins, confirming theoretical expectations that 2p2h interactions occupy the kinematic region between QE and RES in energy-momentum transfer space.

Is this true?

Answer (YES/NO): YES